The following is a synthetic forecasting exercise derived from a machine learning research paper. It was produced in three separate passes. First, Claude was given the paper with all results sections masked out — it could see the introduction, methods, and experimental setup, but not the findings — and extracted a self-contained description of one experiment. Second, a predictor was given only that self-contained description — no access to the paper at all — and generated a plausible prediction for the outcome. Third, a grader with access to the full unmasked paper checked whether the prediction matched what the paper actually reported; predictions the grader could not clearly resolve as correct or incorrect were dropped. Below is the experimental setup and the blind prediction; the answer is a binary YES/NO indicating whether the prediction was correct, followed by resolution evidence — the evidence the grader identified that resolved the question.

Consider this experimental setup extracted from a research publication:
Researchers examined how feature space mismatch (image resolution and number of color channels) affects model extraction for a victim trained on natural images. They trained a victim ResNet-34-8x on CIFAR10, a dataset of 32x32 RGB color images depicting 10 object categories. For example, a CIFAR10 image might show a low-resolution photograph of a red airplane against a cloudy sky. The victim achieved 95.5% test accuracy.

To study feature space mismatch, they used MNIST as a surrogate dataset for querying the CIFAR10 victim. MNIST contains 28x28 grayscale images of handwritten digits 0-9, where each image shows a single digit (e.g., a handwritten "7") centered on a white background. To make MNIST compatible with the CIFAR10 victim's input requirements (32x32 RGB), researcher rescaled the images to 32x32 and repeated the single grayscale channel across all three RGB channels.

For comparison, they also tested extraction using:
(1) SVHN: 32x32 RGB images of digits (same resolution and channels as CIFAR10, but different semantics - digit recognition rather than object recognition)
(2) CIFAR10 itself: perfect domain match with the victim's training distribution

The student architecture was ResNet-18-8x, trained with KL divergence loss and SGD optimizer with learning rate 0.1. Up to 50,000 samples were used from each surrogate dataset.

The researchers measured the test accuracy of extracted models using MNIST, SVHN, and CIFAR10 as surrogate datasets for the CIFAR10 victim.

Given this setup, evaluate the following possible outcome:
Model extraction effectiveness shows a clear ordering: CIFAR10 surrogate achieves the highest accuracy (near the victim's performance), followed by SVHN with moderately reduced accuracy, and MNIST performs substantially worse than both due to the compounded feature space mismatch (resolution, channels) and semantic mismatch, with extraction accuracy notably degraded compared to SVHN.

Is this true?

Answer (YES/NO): YES